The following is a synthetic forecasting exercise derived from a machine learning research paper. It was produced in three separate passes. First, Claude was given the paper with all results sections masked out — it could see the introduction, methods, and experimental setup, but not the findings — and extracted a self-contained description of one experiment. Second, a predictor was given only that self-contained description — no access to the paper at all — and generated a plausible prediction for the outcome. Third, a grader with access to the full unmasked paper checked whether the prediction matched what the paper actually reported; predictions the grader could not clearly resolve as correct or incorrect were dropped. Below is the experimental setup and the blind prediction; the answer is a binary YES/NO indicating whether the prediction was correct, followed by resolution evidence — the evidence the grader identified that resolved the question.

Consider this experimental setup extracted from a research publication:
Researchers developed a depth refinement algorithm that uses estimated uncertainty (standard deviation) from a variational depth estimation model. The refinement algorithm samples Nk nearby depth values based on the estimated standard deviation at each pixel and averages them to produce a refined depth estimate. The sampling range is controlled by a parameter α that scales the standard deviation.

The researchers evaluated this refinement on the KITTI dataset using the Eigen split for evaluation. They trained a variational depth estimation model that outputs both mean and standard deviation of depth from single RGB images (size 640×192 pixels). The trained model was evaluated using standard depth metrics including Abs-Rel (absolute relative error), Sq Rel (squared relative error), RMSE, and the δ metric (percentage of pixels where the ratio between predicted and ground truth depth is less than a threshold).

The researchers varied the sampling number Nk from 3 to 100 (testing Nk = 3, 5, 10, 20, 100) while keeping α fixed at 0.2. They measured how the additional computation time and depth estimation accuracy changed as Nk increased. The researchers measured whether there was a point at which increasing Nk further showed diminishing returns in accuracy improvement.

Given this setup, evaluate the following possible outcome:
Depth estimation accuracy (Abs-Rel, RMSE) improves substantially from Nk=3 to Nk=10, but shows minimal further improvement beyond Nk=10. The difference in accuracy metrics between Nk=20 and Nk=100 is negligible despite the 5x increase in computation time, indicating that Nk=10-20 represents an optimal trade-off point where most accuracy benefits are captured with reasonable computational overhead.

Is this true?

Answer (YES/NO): NO